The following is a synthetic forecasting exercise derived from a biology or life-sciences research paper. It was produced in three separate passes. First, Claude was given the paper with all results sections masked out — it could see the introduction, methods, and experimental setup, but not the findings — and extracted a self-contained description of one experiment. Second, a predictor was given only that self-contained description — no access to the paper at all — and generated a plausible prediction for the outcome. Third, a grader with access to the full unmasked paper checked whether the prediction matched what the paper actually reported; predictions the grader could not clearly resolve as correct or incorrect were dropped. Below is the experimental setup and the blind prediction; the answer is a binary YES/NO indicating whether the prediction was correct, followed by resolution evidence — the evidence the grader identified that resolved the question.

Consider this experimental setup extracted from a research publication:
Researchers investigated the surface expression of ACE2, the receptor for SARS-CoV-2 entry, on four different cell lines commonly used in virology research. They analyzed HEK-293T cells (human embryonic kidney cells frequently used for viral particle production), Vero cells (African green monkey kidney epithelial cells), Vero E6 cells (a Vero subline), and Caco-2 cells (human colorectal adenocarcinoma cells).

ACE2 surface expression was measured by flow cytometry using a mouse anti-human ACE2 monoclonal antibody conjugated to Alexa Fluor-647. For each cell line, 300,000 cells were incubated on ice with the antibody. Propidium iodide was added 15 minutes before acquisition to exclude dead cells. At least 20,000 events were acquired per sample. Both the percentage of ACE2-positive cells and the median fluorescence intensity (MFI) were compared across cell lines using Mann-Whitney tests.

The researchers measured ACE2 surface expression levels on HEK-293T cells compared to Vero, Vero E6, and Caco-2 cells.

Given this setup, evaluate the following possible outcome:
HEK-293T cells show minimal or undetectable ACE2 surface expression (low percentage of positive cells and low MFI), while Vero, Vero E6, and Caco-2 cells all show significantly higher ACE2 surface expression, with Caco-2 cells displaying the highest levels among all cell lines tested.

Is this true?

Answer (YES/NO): NO